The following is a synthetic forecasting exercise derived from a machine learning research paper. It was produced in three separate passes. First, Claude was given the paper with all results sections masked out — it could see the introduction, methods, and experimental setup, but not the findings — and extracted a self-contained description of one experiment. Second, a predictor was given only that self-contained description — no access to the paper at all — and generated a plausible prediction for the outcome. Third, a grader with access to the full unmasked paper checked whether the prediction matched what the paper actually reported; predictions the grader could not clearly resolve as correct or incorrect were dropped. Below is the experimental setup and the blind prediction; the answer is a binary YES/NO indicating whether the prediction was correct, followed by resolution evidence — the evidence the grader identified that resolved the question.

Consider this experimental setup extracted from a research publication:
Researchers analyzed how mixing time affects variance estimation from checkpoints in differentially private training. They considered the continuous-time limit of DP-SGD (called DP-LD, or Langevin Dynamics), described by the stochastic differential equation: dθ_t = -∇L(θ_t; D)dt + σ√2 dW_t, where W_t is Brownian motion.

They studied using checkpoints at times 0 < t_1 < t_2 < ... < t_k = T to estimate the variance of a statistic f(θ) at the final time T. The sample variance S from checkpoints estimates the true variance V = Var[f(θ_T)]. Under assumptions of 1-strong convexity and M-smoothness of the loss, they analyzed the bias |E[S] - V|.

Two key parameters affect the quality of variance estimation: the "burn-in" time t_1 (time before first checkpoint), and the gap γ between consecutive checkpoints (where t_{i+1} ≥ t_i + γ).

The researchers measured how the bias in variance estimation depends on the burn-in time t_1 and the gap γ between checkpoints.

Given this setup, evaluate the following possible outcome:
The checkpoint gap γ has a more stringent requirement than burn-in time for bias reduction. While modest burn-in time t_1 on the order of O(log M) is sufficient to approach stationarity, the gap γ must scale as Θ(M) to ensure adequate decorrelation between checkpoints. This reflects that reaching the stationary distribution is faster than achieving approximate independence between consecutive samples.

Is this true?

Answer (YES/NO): NO